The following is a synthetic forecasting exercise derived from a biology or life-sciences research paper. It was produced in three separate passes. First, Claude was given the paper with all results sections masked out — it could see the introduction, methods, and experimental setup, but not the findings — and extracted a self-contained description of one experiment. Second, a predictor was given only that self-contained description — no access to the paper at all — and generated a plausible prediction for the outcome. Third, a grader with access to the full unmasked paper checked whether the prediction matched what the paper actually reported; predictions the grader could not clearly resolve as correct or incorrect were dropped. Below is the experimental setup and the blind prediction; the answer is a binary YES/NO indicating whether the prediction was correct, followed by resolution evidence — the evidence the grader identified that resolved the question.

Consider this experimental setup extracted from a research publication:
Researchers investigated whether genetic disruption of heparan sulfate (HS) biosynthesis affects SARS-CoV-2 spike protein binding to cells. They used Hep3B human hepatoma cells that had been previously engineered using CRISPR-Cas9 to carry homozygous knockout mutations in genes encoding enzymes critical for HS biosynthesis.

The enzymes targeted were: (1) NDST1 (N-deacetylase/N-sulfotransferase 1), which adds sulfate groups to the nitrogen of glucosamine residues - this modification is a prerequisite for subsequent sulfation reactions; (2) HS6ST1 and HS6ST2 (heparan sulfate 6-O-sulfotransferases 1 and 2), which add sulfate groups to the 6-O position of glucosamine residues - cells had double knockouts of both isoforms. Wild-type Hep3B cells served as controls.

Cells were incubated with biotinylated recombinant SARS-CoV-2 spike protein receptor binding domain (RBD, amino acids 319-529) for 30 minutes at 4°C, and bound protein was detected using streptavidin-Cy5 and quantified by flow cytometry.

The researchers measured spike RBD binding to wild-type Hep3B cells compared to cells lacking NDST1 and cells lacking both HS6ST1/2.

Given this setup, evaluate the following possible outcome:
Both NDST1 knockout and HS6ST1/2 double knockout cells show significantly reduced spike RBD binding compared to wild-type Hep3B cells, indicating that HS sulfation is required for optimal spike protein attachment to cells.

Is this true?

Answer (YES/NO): YES